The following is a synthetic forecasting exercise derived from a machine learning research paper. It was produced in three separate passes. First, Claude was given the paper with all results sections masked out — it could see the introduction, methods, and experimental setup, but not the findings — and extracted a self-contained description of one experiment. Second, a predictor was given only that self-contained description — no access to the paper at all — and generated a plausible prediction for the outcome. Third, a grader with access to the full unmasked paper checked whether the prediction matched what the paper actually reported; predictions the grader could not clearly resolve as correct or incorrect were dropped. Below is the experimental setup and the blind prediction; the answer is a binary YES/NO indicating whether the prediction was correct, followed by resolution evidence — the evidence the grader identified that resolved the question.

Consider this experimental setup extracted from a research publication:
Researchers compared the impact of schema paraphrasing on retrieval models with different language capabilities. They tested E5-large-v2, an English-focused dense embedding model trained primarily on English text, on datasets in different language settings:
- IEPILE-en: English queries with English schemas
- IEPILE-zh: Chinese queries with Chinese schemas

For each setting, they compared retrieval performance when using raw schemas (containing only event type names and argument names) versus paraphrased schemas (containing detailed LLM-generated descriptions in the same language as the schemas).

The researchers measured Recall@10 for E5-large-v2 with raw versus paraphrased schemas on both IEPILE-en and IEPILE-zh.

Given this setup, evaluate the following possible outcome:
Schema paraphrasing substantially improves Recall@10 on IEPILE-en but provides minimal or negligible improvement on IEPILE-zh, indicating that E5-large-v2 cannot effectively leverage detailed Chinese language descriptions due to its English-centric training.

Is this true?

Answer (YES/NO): NO